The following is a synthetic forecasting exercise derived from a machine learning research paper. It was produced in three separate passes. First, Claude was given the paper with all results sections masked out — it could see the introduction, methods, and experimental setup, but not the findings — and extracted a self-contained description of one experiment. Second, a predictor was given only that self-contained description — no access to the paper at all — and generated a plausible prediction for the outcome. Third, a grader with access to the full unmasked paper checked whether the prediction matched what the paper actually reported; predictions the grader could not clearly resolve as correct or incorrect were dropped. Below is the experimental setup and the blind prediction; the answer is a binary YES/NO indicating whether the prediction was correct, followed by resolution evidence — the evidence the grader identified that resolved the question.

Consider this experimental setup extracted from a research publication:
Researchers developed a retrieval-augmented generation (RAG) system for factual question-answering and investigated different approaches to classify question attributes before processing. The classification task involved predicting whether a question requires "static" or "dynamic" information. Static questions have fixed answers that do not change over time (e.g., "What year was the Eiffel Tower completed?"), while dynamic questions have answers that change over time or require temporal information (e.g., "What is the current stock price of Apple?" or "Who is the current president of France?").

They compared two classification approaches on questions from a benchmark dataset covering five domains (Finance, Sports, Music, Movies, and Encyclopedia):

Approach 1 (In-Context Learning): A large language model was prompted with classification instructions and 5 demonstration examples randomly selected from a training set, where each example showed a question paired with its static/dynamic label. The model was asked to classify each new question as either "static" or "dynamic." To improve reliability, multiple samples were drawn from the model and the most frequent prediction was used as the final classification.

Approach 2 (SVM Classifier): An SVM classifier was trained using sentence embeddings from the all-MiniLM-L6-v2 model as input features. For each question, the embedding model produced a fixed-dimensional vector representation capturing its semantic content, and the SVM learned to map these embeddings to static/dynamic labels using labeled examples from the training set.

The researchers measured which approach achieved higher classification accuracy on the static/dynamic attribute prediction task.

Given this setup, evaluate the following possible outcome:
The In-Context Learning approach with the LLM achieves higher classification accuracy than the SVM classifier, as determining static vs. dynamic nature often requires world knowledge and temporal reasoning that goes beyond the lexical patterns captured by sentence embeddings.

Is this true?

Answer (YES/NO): NO